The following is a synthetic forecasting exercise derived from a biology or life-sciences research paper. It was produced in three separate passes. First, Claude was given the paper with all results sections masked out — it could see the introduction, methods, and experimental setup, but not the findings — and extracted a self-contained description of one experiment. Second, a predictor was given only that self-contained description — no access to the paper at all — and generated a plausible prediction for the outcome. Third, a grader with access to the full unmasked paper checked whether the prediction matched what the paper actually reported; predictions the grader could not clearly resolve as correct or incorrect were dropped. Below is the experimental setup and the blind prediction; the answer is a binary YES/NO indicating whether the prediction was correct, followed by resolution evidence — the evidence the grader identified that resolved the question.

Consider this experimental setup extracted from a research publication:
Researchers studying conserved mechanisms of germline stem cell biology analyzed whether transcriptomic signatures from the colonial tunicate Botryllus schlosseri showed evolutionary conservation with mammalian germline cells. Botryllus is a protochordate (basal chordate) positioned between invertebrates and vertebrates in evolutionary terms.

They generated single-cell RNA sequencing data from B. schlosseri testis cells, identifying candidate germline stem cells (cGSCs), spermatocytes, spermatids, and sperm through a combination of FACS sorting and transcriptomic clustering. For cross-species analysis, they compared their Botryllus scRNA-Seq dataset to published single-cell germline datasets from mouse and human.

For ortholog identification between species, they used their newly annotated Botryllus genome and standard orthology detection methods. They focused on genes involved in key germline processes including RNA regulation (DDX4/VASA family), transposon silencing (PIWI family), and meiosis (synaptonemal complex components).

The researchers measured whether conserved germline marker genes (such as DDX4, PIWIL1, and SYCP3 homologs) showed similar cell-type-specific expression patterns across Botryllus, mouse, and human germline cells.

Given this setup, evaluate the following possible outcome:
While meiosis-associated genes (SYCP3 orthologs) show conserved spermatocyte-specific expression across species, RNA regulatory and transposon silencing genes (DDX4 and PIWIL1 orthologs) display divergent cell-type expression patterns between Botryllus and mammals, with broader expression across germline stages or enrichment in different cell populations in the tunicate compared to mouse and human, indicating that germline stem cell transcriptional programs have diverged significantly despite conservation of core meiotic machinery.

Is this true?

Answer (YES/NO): NO